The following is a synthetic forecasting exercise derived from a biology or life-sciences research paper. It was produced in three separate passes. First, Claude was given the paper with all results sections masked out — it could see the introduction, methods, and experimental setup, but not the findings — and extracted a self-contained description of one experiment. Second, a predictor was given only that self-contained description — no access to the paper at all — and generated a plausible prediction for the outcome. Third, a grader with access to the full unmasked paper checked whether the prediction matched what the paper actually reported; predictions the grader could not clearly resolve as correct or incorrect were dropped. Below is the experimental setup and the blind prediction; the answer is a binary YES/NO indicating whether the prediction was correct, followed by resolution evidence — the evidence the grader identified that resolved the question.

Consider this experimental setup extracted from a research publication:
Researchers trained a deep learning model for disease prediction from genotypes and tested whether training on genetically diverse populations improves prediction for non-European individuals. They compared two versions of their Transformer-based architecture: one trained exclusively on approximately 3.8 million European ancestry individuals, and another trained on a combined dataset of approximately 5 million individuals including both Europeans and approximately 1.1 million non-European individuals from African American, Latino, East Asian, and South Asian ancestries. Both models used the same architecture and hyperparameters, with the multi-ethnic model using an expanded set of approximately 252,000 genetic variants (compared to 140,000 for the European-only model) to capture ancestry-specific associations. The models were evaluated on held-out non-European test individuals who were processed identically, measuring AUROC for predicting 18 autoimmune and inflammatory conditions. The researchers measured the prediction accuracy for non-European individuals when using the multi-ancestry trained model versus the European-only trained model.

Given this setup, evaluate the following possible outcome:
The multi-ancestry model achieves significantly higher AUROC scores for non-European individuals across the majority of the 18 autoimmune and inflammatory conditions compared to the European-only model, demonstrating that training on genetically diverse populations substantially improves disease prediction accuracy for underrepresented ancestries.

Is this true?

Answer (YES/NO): YES